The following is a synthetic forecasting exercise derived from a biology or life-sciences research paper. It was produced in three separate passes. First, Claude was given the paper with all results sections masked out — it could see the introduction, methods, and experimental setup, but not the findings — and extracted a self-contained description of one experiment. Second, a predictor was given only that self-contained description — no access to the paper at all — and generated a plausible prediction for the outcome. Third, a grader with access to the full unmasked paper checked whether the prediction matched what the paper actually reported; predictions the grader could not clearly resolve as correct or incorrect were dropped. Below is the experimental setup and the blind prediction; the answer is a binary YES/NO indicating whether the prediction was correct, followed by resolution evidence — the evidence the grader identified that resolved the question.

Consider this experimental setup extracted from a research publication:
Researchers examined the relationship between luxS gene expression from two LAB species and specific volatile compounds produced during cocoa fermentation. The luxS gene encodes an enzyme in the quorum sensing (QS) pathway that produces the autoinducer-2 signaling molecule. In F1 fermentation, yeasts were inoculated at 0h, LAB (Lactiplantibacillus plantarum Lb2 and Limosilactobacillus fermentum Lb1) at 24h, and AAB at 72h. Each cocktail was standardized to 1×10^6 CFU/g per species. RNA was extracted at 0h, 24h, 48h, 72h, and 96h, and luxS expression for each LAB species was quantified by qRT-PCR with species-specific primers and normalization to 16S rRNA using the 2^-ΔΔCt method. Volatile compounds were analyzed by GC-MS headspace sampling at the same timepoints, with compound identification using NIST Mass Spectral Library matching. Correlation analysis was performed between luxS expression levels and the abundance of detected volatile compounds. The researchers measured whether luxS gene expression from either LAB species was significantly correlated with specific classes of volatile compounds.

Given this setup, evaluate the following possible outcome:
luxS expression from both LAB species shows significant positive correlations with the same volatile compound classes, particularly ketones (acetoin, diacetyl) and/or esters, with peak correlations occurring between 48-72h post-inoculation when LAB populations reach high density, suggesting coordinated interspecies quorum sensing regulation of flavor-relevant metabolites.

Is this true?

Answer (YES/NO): NO